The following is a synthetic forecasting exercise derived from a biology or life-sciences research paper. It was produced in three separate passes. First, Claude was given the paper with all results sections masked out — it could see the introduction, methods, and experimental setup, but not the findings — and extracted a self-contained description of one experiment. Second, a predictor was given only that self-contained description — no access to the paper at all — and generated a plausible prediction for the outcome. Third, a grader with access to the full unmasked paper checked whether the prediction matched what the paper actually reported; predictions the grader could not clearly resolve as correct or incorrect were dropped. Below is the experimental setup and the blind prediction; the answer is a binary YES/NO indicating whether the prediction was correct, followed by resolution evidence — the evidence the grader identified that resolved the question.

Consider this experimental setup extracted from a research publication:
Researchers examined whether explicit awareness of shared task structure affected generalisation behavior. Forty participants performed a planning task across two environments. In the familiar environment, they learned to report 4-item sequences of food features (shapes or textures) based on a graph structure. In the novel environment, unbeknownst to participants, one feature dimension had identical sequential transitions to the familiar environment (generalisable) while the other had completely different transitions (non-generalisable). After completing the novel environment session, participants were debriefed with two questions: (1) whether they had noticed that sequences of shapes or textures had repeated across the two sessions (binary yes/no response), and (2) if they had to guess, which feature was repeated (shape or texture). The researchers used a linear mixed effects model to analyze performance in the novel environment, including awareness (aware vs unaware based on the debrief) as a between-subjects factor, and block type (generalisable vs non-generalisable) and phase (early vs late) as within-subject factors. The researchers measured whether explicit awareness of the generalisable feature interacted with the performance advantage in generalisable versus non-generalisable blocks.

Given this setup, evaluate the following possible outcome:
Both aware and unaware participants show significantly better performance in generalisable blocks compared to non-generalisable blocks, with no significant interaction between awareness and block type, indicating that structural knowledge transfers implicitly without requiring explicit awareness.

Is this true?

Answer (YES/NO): YES